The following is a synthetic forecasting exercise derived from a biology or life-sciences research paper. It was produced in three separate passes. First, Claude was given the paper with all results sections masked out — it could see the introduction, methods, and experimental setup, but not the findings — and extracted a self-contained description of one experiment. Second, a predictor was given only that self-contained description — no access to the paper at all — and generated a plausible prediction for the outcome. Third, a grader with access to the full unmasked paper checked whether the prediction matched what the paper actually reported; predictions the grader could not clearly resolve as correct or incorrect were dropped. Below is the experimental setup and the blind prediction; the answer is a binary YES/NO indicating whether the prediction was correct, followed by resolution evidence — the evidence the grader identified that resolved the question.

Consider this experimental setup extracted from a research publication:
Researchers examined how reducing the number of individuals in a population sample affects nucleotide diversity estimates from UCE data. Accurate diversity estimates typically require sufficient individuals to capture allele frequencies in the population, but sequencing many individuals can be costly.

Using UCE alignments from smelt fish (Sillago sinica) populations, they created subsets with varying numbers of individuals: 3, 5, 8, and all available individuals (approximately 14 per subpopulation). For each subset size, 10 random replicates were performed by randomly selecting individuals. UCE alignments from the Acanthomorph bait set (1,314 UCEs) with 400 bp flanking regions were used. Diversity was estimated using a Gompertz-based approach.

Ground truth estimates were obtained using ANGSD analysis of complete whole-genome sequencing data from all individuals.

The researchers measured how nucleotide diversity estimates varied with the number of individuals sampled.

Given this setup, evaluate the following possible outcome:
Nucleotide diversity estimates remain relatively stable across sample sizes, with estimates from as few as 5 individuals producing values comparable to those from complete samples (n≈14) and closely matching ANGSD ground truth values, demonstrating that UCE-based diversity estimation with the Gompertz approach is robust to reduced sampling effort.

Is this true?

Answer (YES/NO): YES